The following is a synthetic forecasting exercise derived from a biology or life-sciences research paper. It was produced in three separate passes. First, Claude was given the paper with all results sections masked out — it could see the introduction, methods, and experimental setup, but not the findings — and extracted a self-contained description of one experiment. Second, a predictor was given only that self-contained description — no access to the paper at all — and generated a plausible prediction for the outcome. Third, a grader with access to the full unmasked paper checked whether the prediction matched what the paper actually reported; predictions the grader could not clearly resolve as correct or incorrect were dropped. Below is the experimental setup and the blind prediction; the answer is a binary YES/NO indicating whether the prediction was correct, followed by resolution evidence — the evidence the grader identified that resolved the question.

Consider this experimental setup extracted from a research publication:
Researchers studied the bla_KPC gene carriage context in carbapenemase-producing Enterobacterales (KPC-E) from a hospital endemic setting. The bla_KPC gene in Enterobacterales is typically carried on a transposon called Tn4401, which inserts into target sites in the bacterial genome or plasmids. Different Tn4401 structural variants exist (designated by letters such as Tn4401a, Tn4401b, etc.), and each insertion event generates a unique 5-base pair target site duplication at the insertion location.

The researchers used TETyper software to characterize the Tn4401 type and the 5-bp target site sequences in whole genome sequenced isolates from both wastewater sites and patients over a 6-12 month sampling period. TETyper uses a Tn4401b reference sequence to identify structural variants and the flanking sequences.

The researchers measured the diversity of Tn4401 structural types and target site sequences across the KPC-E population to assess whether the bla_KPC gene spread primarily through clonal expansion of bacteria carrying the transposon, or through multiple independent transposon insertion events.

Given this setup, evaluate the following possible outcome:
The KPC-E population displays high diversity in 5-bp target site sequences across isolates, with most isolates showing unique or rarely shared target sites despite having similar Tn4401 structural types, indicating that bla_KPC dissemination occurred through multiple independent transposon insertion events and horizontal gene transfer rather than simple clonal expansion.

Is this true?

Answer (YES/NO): NO